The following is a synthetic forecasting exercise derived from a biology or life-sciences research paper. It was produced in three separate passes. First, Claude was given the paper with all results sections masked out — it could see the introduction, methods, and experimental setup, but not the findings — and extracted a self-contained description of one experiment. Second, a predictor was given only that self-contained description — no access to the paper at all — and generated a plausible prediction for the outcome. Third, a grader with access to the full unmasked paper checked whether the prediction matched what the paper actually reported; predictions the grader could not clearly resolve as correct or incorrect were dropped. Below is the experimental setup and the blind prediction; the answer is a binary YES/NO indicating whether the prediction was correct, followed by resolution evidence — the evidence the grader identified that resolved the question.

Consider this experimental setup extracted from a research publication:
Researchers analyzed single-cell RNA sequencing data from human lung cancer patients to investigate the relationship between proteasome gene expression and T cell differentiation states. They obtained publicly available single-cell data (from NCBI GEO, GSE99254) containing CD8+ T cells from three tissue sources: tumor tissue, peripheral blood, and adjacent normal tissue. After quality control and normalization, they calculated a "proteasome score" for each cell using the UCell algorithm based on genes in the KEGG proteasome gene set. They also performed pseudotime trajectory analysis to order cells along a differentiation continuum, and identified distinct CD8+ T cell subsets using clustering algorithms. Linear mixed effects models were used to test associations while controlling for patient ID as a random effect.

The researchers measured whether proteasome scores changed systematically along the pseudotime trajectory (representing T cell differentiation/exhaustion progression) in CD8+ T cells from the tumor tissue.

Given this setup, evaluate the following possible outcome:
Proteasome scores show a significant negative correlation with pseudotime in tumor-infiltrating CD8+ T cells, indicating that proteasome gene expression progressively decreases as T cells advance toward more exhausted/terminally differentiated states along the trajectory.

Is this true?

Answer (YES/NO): NO